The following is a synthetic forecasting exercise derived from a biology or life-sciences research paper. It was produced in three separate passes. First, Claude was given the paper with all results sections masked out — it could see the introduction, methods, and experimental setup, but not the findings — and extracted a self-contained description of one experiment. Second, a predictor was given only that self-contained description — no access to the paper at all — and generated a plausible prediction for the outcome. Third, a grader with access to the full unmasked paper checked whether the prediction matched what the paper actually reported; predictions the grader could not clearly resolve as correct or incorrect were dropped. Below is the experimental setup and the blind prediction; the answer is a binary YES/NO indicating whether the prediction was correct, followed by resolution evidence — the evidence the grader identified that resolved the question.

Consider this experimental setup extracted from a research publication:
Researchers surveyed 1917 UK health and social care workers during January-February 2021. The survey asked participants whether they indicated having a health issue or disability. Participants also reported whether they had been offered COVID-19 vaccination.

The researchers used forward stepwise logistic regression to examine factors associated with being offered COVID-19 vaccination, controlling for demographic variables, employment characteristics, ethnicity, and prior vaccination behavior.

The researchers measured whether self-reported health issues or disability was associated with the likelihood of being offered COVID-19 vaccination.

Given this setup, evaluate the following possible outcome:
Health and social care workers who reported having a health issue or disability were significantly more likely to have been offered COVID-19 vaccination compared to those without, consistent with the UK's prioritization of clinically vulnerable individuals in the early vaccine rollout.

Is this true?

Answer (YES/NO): YES